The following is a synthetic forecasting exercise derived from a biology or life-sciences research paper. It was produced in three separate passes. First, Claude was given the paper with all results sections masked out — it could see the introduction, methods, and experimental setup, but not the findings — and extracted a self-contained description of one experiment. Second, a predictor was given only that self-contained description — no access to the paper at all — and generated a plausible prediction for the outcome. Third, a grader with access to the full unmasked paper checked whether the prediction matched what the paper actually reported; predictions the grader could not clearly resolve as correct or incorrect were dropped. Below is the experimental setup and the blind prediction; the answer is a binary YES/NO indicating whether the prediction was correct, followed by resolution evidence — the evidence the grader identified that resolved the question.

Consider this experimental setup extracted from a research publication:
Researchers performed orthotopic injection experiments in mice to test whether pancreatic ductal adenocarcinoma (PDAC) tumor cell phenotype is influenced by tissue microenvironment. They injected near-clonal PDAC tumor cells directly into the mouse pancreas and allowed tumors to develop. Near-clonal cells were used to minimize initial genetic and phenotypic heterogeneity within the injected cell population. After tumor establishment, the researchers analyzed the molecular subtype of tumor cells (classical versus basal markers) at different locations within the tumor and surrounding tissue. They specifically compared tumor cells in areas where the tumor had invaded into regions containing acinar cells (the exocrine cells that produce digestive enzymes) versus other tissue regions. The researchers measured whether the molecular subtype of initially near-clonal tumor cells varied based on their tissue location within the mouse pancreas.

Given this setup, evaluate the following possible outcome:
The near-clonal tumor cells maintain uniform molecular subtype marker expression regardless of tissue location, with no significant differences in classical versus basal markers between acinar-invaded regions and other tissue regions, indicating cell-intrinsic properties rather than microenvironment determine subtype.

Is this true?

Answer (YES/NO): NO